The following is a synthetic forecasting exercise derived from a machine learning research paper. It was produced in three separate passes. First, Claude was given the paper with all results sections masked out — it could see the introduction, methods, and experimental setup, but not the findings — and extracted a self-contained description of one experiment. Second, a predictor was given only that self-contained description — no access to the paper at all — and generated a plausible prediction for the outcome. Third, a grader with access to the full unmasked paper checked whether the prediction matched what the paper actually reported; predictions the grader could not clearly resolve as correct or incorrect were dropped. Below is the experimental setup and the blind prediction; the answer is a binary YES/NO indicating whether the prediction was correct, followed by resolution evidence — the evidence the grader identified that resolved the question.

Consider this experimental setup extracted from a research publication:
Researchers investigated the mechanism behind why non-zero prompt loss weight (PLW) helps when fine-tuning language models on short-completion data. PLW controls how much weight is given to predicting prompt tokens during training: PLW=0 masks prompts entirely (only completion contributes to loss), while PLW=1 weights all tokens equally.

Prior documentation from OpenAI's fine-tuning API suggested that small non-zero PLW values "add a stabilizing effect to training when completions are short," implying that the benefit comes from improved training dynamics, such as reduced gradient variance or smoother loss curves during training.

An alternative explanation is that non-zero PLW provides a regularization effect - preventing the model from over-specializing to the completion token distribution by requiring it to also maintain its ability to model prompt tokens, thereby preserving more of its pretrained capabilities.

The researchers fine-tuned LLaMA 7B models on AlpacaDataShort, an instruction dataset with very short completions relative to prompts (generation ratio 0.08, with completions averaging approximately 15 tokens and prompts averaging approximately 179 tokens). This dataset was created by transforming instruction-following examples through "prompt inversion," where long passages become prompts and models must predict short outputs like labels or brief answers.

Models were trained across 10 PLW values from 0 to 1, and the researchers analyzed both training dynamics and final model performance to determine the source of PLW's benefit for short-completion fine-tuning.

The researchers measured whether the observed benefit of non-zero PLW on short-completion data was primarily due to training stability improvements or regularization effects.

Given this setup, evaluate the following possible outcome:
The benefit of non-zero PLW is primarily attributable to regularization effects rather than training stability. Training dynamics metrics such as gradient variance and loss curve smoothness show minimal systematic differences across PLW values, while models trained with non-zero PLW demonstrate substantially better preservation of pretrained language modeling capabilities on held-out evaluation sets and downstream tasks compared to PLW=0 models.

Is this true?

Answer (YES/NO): NO